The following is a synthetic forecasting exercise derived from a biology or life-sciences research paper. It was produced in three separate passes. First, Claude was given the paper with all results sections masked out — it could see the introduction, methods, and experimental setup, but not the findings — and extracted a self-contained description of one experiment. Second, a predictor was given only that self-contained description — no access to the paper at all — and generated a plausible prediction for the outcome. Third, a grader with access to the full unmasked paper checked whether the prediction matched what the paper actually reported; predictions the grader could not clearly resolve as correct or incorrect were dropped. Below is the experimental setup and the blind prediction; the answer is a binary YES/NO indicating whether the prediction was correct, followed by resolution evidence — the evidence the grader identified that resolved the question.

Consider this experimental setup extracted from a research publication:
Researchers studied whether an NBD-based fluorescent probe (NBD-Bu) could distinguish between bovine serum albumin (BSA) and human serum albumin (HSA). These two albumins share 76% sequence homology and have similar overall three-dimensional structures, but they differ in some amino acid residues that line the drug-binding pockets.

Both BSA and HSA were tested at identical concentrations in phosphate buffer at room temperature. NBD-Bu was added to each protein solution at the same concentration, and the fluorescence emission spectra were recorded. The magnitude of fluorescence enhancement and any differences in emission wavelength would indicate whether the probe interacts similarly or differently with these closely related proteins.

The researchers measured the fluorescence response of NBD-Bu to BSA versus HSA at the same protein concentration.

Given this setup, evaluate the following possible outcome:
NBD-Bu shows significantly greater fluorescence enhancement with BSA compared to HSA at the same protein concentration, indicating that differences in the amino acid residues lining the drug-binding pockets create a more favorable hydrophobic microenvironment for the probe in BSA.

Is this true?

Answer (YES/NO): YES